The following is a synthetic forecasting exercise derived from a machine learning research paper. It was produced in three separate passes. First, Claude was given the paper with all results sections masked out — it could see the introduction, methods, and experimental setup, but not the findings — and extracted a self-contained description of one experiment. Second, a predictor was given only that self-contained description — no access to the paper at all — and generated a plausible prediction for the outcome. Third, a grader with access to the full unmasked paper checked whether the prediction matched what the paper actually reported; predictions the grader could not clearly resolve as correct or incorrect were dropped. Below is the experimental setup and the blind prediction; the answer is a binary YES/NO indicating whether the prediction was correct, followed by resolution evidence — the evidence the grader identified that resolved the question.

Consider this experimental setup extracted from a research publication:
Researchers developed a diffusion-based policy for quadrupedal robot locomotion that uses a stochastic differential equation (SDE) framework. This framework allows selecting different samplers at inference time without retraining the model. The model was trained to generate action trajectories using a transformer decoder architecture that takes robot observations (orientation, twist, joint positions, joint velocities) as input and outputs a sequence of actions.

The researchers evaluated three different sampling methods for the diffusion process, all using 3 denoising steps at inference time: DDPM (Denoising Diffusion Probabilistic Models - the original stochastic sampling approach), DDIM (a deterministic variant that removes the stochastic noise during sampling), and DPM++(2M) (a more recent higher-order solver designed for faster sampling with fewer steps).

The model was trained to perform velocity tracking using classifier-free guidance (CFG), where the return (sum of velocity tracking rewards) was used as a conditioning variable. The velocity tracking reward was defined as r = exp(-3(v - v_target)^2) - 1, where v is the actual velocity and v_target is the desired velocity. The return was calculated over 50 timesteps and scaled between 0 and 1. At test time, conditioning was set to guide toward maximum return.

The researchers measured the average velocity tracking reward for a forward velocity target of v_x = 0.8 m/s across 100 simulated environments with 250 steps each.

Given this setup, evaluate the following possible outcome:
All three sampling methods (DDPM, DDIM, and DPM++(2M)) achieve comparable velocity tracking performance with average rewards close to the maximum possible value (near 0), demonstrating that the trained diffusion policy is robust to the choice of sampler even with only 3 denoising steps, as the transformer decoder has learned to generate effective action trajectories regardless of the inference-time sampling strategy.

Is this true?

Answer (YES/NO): NO